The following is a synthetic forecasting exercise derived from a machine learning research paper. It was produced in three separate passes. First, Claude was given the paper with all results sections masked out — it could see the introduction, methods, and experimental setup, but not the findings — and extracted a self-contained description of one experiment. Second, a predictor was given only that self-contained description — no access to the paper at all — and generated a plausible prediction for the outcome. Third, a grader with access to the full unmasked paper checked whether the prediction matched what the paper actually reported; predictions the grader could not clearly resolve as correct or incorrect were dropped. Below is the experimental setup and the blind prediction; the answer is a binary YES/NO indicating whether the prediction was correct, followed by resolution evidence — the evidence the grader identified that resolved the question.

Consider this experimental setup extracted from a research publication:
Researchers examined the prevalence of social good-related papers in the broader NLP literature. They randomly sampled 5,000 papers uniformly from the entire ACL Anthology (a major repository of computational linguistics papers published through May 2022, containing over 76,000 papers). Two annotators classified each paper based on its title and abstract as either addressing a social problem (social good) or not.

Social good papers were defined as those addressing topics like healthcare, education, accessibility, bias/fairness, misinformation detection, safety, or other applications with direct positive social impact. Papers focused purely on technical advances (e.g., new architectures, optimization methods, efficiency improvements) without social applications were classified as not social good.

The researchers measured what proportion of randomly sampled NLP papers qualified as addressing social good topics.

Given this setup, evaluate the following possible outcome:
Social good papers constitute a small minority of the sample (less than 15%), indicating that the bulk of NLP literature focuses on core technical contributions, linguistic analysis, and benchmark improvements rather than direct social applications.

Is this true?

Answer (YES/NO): YES